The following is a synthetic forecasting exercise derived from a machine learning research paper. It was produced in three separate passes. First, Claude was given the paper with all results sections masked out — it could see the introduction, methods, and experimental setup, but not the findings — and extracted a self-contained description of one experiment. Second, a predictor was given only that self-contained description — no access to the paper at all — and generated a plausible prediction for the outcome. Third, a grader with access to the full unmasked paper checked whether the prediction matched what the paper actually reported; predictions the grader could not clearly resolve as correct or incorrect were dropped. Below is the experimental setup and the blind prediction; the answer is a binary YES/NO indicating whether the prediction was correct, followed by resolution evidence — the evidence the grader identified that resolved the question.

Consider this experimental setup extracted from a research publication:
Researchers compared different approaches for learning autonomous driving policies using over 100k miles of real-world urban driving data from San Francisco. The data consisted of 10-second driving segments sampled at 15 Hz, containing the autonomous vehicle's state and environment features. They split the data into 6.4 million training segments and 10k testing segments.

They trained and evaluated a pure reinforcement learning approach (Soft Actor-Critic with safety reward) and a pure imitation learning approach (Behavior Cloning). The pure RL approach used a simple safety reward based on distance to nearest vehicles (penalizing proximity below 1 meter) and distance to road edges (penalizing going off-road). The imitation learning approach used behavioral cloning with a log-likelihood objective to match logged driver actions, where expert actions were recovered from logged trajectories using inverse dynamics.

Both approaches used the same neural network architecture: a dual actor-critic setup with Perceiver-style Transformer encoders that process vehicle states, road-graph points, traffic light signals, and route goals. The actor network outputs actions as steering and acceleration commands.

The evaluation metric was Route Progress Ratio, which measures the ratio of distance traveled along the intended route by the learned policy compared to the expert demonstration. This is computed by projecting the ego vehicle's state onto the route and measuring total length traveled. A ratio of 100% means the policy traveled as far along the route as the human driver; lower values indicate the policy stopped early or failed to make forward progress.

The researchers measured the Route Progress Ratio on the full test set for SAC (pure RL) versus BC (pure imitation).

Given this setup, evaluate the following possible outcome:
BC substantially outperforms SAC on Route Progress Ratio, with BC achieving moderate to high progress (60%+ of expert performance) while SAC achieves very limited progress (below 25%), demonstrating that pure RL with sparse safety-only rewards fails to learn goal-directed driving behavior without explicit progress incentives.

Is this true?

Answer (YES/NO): NO